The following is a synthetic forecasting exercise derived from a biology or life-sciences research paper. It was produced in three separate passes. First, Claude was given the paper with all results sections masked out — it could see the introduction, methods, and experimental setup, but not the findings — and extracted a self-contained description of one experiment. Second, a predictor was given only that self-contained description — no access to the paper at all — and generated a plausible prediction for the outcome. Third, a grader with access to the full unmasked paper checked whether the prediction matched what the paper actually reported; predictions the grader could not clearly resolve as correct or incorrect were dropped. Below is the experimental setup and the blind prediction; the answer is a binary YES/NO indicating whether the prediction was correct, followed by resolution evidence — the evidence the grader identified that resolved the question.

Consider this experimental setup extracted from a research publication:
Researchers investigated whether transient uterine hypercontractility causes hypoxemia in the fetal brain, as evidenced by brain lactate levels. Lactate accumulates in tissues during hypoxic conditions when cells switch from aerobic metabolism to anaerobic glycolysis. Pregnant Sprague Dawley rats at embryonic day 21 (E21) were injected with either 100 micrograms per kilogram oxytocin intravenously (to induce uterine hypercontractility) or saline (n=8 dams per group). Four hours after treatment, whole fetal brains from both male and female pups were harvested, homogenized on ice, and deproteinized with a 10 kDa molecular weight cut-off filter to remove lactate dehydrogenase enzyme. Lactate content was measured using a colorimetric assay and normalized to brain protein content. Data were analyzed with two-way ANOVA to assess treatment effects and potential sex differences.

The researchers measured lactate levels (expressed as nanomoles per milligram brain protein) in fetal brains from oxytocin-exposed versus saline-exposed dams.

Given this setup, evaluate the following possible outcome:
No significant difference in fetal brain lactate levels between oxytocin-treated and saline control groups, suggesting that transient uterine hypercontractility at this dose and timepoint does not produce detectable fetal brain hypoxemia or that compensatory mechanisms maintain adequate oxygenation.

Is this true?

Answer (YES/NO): NO